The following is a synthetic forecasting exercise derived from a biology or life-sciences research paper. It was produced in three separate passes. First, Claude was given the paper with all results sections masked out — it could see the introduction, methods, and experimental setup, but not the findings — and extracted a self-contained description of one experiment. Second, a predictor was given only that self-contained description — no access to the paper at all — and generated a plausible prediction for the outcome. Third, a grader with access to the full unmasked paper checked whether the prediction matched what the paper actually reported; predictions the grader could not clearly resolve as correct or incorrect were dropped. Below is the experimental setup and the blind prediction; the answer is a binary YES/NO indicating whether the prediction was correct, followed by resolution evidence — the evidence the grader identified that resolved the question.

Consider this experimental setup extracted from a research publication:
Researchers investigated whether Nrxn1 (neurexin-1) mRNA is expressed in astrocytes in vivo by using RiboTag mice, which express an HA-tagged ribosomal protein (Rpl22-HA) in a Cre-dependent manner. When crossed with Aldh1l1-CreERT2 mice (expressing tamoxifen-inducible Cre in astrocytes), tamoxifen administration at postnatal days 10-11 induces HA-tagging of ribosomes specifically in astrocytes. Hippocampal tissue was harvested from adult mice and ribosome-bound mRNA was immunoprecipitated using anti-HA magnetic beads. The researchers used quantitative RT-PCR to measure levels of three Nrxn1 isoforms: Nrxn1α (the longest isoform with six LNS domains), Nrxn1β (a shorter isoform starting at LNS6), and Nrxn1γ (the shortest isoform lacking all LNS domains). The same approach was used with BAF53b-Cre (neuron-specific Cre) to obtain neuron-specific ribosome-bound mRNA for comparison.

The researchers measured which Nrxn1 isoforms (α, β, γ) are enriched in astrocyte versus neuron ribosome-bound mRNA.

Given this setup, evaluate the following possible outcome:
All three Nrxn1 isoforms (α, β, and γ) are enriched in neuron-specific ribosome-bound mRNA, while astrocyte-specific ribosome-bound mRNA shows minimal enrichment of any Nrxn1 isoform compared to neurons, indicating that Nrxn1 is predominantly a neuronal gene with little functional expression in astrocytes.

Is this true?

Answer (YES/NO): NO